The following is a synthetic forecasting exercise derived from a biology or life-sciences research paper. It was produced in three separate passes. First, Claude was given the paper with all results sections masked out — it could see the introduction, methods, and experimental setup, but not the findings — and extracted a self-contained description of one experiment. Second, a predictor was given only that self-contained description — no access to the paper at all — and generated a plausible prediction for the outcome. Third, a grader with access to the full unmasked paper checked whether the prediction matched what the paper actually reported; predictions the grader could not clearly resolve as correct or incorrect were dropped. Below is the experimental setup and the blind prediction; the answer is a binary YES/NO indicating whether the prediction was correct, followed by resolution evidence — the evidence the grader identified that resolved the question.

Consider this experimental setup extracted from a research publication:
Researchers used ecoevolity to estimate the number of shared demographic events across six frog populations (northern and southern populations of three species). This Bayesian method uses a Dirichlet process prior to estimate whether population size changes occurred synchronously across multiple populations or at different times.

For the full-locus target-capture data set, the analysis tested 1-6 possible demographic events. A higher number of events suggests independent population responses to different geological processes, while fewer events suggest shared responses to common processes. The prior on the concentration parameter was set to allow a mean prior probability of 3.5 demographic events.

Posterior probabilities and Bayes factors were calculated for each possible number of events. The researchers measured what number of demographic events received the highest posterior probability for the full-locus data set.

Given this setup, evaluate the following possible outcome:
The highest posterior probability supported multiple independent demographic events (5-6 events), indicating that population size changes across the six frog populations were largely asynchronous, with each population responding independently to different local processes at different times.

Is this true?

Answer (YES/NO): NO